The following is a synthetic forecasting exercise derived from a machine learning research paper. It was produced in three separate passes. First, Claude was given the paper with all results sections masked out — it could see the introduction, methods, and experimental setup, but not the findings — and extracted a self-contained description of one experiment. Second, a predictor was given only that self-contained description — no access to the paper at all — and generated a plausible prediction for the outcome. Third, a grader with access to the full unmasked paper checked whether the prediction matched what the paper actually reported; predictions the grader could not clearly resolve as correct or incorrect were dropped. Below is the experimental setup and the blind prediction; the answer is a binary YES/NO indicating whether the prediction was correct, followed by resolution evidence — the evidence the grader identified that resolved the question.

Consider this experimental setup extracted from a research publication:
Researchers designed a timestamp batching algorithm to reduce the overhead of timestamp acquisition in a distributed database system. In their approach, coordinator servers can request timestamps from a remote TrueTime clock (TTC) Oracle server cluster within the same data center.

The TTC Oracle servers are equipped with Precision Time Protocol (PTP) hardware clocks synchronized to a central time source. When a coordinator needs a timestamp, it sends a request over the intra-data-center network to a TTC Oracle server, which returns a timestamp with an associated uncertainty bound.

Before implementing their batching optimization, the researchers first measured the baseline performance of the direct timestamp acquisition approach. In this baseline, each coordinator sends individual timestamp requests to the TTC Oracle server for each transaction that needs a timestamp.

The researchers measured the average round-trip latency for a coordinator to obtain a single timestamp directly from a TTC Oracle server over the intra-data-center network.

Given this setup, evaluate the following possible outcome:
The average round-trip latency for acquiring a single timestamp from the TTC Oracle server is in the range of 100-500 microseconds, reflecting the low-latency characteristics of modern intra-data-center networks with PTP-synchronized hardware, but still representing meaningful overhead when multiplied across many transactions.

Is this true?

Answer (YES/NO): NO